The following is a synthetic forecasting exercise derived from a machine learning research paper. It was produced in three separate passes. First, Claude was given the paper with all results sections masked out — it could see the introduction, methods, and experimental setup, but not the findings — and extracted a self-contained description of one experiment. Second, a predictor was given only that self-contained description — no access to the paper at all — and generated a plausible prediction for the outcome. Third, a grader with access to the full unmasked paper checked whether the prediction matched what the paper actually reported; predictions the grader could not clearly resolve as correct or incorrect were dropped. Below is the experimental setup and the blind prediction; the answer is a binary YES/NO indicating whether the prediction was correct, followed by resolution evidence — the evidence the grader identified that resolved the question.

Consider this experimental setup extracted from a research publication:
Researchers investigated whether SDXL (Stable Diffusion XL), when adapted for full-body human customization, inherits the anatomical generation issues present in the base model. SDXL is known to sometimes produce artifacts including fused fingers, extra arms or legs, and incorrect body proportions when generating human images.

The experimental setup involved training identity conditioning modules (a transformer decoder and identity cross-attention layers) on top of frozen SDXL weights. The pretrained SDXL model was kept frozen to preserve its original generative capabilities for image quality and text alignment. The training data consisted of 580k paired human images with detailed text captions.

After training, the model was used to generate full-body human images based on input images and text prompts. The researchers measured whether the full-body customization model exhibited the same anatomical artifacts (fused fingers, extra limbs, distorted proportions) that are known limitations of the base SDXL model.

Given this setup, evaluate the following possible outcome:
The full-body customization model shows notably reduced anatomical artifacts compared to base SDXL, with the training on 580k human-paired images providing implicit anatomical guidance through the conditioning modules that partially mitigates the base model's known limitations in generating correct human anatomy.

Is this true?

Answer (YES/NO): NO